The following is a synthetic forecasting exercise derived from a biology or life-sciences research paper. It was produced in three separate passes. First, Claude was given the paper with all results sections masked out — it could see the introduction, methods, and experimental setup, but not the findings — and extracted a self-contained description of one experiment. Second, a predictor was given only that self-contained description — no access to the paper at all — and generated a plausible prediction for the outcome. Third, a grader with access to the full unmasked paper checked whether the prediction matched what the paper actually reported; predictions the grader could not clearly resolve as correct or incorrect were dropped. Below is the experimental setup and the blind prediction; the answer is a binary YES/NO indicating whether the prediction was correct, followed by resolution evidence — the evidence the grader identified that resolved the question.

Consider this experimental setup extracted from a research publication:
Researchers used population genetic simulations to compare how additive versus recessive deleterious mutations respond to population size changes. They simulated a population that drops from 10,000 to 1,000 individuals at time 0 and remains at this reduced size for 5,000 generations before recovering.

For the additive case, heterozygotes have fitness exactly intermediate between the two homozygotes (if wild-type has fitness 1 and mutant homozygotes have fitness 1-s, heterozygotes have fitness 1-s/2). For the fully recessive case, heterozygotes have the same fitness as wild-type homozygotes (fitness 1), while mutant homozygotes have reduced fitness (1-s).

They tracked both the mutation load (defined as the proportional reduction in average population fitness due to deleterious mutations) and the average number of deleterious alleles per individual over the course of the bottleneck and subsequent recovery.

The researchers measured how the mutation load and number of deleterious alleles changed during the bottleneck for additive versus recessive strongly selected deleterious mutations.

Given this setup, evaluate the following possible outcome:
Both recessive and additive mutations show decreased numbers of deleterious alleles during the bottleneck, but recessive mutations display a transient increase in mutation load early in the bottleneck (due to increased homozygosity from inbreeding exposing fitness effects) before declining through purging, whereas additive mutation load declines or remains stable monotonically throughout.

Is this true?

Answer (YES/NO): YES